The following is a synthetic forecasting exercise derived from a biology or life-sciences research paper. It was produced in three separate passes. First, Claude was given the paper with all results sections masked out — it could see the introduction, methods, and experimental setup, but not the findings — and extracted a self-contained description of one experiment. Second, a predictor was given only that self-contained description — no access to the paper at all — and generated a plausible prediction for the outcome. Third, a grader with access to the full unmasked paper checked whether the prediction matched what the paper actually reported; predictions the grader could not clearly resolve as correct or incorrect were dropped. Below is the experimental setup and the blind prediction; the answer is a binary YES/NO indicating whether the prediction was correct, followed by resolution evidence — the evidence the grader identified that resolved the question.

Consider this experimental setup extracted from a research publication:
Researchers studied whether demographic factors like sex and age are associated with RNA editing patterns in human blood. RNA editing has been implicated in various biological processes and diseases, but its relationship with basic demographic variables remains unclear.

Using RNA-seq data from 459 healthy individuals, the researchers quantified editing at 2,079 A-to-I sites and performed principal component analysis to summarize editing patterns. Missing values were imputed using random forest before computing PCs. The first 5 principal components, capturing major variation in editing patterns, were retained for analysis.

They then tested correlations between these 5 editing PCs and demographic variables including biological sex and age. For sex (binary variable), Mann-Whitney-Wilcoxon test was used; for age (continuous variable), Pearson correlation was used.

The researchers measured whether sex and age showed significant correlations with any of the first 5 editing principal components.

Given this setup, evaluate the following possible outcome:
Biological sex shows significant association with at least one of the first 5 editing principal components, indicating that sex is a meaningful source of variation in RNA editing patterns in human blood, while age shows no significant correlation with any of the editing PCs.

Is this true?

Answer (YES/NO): NO